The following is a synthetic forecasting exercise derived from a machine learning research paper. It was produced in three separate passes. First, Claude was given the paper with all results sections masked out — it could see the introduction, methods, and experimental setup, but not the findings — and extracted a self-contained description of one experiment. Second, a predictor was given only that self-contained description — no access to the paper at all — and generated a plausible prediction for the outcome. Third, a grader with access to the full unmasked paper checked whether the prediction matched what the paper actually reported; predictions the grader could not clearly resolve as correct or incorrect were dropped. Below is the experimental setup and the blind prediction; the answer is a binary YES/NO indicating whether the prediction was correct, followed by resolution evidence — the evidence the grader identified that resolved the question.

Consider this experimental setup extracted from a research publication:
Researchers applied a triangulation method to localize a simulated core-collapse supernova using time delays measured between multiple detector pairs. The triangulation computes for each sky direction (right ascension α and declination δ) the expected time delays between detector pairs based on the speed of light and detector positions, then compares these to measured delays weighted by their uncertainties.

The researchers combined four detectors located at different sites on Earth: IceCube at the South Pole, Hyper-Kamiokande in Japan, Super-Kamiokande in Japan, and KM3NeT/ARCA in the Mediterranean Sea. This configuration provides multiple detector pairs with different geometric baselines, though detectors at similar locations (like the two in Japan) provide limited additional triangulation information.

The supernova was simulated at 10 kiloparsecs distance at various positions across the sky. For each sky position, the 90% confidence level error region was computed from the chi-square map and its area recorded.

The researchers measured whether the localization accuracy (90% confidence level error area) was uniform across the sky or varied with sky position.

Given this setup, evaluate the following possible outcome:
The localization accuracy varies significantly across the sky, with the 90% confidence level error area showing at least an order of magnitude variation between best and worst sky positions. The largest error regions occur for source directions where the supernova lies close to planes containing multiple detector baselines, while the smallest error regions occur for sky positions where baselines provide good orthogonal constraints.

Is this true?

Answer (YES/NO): NO